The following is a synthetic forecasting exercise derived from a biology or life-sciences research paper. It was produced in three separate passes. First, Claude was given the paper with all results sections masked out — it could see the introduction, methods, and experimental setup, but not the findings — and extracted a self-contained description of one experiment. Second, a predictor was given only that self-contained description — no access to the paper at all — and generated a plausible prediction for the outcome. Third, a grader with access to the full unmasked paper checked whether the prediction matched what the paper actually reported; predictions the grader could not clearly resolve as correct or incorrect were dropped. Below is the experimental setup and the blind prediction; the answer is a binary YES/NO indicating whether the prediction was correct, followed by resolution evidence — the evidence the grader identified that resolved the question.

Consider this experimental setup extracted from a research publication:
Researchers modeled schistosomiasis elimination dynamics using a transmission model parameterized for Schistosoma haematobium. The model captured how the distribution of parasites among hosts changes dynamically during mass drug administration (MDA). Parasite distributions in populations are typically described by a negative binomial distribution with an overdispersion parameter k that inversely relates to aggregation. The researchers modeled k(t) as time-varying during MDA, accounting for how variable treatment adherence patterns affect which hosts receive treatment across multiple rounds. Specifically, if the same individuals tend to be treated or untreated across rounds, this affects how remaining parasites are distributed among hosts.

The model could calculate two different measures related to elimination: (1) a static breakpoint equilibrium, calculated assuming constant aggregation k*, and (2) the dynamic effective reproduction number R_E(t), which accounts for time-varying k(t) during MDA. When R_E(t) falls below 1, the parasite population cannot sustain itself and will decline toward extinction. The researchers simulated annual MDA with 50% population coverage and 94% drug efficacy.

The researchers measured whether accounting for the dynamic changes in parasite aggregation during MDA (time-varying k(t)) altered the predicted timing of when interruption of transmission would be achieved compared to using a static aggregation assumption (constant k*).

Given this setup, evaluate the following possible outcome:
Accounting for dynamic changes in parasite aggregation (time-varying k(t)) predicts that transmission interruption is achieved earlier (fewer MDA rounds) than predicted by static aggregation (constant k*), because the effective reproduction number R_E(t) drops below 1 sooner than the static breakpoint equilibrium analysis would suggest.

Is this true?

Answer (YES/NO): NO